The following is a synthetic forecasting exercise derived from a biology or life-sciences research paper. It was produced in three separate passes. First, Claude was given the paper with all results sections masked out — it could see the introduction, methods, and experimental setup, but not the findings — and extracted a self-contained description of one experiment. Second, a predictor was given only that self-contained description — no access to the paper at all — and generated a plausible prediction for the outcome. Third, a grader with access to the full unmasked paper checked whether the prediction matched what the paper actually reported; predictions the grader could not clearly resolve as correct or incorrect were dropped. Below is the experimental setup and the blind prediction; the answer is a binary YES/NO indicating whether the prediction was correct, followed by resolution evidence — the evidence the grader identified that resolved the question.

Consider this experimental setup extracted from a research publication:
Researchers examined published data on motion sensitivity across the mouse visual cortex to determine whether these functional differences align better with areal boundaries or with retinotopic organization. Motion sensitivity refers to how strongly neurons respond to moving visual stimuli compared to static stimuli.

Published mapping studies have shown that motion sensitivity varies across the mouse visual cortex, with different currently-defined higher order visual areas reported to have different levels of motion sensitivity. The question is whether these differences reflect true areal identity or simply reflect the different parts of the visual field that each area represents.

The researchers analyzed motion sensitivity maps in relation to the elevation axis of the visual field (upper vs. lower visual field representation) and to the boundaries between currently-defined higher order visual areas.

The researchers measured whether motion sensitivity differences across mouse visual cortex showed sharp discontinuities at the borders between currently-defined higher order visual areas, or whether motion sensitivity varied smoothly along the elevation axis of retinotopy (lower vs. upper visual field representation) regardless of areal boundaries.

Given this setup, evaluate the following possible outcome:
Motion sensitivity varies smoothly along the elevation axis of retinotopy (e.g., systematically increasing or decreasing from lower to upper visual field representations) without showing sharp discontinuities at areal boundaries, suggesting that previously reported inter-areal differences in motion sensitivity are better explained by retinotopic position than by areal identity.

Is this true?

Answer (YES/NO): YES